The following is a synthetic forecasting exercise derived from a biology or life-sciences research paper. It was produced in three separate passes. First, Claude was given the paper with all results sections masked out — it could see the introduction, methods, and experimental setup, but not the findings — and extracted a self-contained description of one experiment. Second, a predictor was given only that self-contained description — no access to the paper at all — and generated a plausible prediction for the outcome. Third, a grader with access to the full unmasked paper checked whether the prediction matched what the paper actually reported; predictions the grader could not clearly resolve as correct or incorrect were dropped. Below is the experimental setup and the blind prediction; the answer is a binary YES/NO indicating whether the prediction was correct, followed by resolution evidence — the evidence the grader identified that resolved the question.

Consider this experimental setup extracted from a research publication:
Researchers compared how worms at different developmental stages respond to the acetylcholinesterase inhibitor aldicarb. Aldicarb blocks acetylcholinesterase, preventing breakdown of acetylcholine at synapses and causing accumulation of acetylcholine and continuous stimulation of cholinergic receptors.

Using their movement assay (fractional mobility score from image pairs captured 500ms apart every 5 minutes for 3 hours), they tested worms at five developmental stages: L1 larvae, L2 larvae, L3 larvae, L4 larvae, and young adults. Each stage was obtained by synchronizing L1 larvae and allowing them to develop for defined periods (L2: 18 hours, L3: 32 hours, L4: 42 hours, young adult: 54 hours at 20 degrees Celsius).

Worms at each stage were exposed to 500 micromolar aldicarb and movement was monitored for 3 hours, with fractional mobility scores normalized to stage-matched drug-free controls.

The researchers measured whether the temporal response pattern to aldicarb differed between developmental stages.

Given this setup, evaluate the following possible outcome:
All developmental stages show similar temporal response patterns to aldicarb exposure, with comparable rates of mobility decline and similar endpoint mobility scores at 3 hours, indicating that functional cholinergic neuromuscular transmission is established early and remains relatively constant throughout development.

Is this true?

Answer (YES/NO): NO